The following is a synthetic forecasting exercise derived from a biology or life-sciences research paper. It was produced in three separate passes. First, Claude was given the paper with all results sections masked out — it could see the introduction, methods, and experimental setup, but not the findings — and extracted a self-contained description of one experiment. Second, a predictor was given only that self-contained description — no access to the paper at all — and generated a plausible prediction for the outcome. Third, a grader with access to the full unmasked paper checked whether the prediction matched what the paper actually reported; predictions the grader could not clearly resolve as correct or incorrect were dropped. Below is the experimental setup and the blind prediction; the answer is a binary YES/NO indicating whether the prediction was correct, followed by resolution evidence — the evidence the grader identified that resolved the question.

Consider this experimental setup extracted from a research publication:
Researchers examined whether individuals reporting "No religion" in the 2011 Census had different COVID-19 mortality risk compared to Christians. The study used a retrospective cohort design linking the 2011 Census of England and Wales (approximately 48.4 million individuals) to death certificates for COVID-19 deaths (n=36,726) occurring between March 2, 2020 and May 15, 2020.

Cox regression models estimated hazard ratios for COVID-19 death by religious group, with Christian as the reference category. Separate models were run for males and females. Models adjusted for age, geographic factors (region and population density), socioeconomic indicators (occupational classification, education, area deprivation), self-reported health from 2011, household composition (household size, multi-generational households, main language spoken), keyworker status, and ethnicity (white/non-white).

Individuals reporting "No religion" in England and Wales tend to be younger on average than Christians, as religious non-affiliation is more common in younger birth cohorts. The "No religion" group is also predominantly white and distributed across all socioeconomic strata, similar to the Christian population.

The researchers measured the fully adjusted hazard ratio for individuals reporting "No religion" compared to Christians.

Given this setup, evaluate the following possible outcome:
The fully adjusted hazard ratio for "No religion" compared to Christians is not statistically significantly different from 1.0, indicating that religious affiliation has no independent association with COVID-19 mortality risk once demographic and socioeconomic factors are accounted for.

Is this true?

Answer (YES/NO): NO